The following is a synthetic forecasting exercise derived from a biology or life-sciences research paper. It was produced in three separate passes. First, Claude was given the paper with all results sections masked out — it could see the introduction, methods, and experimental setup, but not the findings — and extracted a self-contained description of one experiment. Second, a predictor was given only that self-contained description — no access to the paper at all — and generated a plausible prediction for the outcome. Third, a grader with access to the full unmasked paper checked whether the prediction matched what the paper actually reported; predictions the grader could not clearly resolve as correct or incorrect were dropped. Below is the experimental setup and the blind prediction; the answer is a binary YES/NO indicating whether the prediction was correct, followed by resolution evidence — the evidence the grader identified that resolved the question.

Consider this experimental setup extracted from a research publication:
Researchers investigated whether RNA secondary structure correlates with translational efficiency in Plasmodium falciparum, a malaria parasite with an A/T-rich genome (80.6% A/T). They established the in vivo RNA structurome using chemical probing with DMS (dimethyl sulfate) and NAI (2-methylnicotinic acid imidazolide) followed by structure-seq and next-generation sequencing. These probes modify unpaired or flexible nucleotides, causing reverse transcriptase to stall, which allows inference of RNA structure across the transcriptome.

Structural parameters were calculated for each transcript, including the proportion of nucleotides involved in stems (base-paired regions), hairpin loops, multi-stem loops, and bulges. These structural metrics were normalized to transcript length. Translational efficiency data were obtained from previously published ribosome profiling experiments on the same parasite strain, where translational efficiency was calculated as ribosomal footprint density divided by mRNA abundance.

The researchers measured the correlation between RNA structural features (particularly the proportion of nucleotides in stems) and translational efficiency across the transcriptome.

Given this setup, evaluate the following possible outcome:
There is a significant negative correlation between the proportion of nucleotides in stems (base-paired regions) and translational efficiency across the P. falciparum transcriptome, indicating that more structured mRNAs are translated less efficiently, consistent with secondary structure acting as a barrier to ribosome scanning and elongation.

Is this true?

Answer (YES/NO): NO